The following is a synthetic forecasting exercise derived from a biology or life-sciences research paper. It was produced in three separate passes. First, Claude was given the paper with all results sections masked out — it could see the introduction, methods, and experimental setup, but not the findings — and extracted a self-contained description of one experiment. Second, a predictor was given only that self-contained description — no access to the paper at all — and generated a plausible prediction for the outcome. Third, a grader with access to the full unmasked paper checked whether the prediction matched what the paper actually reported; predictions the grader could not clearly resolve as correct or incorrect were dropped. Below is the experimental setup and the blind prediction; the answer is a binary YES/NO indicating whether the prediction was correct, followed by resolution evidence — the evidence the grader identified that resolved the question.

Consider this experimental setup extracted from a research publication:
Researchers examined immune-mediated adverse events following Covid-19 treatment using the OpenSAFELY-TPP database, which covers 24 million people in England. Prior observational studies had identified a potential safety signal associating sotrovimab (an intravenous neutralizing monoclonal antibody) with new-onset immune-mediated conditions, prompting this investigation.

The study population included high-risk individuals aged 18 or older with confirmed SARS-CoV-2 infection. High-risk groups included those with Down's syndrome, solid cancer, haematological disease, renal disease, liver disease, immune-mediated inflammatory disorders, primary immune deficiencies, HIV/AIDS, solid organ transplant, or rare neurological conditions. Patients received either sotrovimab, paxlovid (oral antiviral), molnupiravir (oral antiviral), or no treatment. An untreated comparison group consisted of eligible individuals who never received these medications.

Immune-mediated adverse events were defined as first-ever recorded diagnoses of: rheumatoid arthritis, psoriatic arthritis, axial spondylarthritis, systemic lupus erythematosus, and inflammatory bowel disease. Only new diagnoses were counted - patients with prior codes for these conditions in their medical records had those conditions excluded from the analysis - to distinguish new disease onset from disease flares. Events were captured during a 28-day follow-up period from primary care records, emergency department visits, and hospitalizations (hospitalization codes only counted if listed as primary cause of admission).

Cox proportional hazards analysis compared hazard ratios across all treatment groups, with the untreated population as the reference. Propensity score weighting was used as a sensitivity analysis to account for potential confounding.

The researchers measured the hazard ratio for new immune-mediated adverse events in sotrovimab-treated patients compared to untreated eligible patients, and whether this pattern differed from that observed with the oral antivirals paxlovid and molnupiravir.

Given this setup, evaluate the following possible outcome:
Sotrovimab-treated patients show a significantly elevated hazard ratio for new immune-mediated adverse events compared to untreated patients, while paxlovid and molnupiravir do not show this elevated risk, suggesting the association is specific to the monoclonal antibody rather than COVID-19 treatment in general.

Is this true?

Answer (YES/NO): YES